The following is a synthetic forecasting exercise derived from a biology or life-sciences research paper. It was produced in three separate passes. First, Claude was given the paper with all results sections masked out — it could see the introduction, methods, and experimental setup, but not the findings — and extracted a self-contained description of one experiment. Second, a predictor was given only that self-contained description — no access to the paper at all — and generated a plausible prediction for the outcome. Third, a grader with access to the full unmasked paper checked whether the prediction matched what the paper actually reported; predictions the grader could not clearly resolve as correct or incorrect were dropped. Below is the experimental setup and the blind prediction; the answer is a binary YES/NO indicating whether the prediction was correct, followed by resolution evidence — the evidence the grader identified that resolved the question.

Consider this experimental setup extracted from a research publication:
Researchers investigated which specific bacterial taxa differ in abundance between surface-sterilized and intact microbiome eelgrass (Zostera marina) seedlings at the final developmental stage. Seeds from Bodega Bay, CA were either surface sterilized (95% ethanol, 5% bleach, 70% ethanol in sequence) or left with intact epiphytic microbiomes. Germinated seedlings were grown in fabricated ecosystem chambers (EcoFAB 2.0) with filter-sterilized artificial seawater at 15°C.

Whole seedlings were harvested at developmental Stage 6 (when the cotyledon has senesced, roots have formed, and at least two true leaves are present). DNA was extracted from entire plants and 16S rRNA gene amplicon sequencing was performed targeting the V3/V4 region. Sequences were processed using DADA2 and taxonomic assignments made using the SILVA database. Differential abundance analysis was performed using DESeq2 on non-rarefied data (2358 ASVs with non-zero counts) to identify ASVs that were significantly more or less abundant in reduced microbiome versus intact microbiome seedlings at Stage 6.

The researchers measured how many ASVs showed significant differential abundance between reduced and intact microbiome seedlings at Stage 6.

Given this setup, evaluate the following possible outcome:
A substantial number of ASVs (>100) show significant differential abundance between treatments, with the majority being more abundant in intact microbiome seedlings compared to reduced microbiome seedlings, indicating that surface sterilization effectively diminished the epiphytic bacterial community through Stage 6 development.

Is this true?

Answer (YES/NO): YES